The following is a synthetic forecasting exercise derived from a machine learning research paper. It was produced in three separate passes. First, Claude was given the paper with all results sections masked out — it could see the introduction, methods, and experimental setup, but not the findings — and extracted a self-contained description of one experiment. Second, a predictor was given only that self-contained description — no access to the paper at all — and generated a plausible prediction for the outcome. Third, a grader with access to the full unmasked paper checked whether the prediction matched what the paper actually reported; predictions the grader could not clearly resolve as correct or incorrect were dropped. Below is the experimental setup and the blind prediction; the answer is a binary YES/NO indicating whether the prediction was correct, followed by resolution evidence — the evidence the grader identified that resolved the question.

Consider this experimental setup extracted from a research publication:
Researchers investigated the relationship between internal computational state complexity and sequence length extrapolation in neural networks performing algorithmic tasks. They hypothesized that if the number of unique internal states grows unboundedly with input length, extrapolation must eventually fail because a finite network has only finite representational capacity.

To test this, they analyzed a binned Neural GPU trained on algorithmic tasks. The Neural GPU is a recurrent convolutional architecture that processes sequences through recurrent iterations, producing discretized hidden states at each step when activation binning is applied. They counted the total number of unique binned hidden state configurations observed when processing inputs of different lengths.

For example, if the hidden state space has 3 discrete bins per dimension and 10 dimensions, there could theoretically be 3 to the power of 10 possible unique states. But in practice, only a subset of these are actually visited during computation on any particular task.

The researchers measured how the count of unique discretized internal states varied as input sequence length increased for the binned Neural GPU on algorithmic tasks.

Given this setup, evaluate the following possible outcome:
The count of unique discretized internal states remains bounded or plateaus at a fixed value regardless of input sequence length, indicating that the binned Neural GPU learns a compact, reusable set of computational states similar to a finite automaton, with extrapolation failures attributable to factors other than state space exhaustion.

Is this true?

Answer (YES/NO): NO